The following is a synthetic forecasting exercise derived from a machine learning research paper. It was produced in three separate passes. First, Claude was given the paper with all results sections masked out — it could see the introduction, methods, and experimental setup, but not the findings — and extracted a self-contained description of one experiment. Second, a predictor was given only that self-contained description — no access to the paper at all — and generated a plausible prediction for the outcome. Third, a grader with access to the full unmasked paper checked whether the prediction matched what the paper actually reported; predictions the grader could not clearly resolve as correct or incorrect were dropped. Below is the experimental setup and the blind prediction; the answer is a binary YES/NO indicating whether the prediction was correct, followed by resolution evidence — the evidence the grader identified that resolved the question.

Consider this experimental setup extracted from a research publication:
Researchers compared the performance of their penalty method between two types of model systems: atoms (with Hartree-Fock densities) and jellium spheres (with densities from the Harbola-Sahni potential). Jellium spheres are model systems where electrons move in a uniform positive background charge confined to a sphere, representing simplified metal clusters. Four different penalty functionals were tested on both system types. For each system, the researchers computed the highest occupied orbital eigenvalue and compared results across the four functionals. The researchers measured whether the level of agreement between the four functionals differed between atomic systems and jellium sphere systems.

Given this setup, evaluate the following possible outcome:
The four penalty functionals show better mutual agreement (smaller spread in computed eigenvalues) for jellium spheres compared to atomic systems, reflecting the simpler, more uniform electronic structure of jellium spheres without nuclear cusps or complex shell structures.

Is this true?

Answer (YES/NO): NO